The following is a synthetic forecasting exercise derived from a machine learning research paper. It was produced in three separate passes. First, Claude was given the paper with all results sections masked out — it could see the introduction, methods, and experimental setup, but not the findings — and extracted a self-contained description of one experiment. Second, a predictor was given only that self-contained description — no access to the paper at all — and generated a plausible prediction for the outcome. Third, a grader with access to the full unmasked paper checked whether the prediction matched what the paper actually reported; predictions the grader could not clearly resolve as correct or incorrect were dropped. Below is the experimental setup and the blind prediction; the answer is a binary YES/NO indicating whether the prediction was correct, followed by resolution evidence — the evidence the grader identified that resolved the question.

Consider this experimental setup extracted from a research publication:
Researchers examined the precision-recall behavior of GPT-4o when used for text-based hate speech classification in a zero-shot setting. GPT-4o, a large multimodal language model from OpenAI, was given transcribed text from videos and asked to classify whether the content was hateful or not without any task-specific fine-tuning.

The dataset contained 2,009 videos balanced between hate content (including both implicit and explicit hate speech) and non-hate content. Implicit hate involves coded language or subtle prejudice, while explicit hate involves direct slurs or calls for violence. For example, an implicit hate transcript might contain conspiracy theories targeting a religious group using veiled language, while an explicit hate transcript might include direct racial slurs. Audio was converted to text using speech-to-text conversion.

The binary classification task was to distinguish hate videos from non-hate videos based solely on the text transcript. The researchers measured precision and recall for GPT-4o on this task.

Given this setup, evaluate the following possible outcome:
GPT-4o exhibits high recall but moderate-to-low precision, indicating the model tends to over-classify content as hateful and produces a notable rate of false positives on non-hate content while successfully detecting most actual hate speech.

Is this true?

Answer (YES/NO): NO